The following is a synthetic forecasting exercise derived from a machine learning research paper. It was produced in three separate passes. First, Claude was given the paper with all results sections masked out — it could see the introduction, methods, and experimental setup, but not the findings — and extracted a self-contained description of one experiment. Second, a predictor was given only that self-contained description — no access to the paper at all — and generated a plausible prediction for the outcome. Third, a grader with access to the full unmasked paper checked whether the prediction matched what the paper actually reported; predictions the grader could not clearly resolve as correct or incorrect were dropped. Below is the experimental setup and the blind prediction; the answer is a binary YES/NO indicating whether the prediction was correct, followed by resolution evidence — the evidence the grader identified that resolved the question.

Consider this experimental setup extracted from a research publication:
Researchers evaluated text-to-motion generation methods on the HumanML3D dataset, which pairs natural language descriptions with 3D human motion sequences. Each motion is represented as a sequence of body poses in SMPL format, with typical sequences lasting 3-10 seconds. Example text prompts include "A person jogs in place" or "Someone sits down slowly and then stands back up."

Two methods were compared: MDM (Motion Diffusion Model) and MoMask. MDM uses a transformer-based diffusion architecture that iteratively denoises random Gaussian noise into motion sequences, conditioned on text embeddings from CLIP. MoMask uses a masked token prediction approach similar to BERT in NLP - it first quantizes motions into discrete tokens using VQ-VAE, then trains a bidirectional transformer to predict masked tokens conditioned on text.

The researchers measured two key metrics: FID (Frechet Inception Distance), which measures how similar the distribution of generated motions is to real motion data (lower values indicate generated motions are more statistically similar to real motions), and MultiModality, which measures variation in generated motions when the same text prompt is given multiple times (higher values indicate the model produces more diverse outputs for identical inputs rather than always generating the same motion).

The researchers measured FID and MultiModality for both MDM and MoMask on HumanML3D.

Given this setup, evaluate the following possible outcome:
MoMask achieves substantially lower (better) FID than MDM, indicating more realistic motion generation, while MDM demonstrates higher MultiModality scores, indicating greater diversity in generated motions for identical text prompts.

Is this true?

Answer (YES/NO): YES